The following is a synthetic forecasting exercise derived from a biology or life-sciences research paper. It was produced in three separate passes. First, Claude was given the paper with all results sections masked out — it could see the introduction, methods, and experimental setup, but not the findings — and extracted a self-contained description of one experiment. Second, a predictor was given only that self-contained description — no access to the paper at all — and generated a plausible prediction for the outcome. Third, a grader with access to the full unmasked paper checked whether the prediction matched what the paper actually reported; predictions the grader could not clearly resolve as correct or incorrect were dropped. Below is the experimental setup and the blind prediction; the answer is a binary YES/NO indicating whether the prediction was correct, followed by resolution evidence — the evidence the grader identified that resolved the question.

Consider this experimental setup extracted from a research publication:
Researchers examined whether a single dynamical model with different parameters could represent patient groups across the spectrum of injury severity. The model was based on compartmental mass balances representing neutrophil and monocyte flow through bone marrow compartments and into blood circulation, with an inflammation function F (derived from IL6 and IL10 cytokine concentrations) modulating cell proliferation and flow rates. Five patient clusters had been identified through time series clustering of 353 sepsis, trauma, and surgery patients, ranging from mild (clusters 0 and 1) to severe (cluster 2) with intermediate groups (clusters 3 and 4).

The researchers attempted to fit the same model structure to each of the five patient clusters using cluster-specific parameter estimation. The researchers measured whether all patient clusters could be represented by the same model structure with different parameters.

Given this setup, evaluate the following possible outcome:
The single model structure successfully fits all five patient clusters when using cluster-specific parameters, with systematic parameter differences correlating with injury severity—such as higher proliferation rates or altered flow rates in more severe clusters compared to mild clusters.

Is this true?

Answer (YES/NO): NO